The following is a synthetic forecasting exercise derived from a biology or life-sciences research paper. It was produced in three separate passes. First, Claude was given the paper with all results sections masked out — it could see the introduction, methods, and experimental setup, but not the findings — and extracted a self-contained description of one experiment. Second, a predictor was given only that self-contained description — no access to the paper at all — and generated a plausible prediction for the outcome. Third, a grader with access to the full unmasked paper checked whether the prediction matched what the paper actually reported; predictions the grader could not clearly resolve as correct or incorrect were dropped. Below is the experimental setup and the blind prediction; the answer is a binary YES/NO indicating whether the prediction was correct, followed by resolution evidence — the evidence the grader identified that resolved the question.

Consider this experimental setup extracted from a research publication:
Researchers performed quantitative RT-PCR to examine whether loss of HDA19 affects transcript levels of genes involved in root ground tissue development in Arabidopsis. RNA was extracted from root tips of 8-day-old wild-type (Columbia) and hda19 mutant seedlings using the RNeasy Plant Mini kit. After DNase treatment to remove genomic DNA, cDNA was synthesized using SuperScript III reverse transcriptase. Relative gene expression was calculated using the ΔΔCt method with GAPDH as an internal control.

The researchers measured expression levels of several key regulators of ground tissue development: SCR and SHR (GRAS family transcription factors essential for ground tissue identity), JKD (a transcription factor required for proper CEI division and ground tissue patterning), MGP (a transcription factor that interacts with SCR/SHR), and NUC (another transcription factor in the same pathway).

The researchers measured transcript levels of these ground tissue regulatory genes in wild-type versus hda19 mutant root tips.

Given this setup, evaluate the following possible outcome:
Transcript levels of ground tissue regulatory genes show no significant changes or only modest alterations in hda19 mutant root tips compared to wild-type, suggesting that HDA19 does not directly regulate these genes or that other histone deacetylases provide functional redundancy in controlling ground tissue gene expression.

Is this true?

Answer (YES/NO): NO